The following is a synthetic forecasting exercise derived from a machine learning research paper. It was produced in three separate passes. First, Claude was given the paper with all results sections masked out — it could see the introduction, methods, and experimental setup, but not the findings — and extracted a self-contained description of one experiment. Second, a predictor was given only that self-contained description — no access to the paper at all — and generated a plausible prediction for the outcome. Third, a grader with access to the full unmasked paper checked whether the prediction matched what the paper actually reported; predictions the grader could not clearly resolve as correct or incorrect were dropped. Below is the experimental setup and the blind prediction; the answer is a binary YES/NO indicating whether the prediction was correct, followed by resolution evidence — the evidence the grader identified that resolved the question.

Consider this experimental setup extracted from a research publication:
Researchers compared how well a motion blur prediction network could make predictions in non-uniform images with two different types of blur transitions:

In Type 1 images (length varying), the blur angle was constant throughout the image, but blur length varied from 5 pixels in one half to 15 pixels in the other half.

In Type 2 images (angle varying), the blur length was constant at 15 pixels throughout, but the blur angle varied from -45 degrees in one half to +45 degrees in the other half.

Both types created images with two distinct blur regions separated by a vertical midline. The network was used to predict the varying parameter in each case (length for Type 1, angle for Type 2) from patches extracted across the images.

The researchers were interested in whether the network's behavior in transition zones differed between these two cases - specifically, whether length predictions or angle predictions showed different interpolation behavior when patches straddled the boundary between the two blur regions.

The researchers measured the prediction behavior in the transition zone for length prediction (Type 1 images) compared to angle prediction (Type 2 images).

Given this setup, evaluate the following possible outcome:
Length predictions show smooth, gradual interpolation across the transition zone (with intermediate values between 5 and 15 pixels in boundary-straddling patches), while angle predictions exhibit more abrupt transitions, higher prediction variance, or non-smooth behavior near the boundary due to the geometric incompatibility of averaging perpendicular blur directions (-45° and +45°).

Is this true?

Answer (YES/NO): NO